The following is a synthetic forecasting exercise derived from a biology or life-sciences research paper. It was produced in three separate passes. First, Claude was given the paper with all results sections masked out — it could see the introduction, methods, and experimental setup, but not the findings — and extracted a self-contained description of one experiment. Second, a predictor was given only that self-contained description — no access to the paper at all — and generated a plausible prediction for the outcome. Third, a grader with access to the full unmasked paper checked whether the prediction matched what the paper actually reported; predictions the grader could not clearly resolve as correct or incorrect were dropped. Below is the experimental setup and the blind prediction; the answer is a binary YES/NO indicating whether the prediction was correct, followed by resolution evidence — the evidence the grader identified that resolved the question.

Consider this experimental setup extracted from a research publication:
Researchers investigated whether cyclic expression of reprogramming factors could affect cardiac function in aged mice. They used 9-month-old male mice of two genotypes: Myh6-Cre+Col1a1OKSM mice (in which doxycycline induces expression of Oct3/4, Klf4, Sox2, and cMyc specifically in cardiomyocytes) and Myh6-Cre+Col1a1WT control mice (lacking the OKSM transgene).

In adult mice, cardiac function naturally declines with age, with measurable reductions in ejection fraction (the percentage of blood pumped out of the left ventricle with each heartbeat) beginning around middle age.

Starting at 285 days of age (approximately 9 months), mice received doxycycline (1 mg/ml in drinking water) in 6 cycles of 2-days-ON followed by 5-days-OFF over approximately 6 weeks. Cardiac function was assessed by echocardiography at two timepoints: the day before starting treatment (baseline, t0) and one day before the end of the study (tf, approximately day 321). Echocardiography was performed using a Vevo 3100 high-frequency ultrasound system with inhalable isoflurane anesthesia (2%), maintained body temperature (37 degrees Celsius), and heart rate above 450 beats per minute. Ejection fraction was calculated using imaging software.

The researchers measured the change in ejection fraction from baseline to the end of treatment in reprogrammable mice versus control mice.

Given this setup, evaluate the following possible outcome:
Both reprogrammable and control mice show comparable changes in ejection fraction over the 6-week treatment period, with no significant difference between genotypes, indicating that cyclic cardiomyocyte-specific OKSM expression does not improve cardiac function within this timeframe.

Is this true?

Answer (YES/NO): NO